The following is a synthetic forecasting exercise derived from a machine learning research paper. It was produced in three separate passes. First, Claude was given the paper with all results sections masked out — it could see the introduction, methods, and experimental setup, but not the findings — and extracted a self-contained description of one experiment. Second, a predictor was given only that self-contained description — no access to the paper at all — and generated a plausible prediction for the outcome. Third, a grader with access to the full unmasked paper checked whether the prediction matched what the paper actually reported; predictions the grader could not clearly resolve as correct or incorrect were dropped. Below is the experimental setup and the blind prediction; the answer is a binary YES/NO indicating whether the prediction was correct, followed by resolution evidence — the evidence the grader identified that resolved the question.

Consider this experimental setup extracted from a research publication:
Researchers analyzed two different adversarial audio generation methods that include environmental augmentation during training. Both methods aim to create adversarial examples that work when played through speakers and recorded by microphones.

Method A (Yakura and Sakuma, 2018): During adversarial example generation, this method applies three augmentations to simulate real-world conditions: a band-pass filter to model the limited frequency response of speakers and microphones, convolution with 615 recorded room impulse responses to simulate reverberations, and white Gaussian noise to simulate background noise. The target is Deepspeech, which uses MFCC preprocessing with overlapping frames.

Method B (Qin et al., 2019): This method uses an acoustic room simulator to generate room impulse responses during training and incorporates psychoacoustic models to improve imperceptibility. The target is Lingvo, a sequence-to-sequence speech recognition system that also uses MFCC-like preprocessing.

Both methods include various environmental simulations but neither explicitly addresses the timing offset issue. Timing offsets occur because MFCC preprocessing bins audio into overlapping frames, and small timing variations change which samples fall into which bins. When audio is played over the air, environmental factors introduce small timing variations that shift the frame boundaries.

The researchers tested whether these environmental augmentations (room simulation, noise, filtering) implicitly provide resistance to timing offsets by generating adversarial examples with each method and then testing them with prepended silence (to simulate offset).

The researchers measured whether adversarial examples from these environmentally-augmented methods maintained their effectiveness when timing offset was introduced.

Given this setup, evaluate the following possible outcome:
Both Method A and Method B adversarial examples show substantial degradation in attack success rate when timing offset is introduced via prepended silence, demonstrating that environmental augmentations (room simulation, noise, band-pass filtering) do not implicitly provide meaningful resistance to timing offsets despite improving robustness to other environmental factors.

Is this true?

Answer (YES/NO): NO